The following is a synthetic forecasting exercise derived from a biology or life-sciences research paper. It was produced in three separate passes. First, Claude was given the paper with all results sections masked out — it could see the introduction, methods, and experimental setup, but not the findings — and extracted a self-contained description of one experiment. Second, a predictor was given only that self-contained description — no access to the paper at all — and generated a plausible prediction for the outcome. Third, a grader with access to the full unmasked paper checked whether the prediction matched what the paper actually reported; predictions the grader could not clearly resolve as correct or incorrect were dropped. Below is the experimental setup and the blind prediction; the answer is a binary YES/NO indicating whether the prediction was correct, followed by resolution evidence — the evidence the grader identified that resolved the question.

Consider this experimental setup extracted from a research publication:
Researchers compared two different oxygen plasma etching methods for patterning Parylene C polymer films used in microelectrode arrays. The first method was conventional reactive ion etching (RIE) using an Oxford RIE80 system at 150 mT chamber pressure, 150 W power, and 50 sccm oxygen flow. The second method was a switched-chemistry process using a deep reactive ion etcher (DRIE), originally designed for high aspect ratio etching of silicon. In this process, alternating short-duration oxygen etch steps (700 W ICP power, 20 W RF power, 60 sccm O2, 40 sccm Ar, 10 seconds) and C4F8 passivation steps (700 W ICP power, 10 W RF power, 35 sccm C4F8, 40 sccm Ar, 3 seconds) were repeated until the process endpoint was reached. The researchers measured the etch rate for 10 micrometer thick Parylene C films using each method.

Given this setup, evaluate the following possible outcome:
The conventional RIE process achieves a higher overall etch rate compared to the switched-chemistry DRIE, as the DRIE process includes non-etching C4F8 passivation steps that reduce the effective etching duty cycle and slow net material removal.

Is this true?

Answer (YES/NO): NO